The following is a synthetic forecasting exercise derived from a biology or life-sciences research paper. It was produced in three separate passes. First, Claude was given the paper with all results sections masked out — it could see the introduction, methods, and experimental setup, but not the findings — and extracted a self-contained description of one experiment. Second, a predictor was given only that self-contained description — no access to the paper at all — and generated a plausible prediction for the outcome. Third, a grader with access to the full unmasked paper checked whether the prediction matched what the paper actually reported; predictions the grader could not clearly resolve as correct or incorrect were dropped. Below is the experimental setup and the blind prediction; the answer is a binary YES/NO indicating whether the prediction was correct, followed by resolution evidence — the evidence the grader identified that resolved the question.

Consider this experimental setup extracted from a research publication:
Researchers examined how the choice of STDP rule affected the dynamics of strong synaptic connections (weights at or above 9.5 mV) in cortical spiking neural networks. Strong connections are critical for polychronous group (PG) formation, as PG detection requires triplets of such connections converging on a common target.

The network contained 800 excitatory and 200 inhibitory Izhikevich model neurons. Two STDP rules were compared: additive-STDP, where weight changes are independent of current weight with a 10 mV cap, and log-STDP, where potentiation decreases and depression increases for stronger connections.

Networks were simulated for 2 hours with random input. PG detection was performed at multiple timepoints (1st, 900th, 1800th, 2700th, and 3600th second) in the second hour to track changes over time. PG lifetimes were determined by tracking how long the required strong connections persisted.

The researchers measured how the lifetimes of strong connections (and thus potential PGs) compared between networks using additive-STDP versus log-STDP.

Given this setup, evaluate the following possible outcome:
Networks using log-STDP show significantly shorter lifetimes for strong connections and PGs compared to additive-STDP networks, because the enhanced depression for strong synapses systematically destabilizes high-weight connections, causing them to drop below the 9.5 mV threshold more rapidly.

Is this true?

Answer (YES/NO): YES